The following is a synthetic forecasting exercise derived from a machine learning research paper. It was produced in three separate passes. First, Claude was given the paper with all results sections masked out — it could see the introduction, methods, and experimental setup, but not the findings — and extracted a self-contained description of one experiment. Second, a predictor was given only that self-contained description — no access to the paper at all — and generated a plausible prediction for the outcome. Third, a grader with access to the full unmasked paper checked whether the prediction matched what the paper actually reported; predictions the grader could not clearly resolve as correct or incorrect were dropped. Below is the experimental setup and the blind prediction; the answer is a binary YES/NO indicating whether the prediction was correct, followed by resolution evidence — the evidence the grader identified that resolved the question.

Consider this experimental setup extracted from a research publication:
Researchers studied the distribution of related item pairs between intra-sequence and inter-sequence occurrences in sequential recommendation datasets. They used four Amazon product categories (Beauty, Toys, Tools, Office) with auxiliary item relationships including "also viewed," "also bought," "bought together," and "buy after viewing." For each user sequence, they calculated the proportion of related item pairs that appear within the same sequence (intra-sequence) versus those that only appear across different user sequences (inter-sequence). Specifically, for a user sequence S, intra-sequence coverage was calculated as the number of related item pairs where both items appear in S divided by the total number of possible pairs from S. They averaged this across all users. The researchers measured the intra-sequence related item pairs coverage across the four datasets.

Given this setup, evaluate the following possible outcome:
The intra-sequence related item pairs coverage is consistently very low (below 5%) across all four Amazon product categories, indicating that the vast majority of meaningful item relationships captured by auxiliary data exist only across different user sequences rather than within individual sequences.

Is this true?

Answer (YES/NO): NO